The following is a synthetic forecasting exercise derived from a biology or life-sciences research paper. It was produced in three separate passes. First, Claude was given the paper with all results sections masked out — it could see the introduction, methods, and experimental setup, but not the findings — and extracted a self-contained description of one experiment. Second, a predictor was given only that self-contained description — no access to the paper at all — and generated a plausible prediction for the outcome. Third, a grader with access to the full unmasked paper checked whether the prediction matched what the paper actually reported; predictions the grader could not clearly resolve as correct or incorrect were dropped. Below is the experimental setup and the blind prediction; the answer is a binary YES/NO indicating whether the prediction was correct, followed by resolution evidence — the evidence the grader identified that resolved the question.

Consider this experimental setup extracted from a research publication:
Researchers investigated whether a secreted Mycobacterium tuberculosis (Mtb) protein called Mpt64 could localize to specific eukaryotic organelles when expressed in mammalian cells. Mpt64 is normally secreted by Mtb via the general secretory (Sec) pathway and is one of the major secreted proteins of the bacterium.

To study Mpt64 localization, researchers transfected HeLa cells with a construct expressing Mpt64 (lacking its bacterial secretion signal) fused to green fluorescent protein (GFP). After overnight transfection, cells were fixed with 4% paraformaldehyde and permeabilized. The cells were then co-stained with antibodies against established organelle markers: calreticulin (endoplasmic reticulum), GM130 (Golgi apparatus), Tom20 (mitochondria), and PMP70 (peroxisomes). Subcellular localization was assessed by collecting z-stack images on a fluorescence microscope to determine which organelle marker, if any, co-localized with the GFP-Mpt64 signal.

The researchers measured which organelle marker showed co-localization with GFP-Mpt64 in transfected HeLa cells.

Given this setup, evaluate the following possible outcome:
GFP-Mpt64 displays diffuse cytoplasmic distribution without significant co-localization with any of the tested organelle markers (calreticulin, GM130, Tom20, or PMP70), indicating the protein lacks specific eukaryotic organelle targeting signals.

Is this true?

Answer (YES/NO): NO